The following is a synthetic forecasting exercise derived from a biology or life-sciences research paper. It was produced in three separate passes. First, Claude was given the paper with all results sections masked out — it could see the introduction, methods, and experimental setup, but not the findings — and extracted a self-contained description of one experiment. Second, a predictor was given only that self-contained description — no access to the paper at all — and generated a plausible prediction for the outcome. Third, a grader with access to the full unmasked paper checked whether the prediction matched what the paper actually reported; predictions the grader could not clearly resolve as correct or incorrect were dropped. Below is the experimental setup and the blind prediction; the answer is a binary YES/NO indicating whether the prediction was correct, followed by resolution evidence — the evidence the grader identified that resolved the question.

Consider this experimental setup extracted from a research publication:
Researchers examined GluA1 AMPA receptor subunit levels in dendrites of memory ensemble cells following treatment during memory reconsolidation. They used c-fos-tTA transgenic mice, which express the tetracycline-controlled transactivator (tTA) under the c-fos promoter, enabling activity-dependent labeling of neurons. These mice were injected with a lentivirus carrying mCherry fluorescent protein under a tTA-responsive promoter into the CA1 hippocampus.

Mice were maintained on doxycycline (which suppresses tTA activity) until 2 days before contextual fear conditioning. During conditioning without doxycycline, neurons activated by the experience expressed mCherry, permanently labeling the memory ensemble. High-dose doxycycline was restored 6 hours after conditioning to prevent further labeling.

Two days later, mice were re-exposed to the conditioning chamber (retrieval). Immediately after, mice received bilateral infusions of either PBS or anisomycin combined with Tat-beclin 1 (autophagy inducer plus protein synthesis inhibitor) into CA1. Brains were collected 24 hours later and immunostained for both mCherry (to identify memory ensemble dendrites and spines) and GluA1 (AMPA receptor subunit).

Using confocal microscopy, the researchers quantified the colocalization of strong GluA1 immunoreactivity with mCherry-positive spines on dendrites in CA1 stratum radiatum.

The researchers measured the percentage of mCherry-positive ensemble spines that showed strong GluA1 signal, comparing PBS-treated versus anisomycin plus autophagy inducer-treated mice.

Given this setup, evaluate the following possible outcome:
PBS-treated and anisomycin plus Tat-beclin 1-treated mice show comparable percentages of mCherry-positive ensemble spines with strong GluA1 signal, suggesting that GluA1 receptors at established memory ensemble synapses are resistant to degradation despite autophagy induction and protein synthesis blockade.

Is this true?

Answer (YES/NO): NO